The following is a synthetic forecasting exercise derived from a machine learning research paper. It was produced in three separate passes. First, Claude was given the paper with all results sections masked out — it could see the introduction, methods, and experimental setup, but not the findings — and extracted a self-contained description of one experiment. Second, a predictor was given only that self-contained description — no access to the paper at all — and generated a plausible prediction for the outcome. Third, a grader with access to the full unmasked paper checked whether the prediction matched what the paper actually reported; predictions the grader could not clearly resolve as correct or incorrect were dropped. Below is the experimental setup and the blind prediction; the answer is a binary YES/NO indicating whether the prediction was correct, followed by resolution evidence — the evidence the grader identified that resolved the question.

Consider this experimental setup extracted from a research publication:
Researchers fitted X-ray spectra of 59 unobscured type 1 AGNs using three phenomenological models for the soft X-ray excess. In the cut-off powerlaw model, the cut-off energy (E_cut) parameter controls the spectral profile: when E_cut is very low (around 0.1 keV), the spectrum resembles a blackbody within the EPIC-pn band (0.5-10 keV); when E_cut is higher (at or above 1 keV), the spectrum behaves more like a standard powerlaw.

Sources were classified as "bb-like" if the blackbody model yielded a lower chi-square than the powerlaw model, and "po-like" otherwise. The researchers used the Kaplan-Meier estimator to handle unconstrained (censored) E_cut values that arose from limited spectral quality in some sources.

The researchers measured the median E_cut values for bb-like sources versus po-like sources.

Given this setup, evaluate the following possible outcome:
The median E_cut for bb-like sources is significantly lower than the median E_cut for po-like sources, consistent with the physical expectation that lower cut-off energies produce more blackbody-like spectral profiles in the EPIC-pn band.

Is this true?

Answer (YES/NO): YES